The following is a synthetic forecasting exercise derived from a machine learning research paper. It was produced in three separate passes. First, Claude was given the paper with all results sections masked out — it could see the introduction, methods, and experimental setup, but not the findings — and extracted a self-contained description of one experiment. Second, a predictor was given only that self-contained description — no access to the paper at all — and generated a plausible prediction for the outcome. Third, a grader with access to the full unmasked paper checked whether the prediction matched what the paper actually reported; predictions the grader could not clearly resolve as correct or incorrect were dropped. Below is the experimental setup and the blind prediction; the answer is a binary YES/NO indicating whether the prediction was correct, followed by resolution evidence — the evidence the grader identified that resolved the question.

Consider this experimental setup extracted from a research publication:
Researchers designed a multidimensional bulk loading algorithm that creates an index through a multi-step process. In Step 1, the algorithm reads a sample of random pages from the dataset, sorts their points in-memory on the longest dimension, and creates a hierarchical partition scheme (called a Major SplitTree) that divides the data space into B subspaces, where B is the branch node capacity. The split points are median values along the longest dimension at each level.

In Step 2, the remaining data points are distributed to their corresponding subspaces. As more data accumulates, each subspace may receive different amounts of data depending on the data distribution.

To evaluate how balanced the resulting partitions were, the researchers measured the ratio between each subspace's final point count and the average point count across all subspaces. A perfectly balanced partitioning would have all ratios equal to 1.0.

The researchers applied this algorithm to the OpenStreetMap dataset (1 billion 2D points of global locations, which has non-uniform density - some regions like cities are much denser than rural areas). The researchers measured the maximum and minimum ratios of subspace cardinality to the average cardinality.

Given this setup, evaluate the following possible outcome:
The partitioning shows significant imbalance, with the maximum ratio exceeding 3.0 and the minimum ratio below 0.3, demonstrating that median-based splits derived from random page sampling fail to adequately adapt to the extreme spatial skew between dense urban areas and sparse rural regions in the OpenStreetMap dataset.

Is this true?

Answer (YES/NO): NO